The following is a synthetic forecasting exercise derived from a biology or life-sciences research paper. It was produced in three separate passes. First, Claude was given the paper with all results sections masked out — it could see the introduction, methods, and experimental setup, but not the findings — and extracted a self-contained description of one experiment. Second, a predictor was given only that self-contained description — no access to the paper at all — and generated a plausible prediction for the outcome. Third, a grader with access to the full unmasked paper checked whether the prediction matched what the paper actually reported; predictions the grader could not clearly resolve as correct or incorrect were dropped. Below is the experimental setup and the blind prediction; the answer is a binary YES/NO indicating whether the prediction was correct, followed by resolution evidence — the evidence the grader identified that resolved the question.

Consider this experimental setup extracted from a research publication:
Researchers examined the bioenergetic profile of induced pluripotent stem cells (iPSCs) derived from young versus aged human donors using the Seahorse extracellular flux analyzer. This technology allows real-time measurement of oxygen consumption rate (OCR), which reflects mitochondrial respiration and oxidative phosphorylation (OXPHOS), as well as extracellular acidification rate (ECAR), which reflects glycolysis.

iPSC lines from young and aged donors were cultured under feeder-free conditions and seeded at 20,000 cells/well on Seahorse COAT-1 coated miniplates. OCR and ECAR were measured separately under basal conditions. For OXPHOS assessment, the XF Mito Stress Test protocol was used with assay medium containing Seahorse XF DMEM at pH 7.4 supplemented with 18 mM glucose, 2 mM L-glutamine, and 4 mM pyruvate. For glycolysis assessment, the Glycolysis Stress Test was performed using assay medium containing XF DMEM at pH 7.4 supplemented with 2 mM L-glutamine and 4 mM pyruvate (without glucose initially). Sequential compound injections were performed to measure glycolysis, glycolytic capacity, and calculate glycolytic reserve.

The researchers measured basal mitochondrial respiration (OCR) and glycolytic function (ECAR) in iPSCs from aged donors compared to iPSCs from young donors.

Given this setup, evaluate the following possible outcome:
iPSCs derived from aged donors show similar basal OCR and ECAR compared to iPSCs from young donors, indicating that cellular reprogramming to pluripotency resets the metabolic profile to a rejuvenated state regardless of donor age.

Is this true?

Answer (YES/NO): NO